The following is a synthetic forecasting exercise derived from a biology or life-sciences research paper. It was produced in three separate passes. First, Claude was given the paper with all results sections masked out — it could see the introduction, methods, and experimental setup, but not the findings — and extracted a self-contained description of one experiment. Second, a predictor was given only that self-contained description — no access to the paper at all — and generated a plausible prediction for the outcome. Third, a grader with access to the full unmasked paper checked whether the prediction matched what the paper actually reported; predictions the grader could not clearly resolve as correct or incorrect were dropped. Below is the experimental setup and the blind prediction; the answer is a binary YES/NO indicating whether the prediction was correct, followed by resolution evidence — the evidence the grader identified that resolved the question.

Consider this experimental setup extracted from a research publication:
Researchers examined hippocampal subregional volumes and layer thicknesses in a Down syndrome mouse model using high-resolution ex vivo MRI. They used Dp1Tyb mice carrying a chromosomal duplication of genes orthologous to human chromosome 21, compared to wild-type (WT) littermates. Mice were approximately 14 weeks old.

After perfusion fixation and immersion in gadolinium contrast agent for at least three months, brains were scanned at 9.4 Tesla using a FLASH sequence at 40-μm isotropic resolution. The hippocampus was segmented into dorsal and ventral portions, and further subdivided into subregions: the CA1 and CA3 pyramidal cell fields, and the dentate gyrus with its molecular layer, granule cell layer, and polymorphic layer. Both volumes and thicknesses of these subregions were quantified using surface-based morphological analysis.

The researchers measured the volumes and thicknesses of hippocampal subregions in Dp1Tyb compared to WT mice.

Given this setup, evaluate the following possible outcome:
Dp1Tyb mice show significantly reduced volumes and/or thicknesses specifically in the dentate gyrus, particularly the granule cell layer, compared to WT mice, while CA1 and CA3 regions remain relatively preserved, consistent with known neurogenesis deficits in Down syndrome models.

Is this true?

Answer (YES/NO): NO